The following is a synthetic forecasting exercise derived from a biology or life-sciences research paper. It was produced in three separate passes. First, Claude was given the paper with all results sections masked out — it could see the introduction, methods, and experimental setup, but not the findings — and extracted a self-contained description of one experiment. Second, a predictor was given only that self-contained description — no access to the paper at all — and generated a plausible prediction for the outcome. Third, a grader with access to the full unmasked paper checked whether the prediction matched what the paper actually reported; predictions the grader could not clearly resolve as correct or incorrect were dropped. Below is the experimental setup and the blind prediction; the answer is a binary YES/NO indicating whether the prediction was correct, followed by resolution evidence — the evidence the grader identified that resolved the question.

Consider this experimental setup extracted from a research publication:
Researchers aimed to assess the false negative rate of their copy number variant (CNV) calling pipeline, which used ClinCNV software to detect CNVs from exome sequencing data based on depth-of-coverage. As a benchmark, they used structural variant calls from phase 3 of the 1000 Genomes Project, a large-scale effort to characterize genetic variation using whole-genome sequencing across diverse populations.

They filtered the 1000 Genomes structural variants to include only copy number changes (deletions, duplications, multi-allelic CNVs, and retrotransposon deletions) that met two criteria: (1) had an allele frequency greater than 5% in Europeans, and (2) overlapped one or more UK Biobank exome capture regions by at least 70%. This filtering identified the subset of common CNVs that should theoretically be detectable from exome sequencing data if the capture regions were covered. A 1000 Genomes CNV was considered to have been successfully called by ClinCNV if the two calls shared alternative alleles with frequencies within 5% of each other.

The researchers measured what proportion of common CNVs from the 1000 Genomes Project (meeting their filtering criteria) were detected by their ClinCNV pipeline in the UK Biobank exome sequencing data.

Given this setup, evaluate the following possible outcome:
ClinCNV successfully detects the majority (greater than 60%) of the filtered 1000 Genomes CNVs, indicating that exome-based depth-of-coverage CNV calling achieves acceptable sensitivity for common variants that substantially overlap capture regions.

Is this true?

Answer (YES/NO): YES